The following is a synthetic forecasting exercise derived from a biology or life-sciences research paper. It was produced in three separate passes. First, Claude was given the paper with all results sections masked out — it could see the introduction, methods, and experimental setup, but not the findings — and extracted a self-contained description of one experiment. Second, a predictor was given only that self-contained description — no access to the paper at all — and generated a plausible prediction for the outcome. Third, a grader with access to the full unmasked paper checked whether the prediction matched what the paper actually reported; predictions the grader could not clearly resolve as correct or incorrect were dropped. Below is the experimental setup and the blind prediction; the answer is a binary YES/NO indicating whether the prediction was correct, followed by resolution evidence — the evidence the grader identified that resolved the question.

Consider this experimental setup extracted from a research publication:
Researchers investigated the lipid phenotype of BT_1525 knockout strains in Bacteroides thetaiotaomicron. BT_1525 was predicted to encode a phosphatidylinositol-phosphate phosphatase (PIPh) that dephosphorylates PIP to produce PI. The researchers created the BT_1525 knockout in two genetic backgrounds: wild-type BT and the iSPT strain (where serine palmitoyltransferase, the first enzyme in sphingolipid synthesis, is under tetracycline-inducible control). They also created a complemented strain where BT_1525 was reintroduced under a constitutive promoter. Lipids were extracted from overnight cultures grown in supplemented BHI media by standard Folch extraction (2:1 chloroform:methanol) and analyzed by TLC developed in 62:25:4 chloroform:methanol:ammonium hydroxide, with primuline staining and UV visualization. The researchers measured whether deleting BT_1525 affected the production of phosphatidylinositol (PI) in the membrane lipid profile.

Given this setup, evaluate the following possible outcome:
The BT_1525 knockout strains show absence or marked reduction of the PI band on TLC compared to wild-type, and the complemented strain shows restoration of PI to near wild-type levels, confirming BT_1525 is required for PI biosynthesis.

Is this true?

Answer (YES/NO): YES